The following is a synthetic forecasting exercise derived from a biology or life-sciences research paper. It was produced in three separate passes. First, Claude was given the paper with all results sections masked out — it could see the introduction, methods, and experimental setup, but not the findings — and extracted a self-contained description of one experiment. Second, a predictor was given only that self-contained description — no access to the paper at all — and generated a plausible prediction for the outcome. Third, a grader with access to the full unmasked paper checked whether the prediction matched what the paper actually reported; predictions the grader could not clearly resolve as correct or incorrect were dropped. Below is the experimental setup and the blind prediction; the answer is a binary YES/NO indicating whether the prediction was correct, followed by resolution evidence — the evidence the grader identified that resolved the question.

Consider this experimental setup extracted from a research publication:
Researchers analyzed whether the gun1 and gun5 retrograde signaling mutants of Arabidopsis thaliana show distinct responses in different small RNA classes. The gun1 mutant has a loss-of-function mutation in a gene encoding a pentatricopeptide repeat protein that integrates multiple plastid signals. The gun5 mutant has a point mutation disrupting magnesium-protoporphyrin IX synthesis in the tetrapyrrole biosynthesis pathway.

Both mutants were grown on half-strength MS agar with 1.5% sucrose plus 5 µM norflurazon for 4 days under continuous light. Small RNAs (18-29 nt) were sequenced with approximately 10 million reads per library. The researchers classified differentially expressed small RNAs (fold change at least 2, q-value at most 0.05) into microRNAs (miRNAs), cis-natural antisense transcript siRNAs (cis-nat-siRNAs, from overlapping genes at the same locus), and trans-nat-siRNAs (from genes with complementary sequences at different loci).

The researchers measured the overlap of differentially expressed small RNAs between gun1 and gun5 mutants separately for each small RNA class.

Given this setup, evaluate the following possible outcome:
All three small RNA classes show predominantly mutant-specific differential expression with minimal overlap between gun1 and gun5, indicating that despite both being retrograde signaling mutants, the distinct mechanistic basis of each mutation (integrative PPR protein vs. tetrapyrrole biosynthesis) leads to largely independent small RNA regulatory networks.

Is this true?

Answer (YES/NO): NO